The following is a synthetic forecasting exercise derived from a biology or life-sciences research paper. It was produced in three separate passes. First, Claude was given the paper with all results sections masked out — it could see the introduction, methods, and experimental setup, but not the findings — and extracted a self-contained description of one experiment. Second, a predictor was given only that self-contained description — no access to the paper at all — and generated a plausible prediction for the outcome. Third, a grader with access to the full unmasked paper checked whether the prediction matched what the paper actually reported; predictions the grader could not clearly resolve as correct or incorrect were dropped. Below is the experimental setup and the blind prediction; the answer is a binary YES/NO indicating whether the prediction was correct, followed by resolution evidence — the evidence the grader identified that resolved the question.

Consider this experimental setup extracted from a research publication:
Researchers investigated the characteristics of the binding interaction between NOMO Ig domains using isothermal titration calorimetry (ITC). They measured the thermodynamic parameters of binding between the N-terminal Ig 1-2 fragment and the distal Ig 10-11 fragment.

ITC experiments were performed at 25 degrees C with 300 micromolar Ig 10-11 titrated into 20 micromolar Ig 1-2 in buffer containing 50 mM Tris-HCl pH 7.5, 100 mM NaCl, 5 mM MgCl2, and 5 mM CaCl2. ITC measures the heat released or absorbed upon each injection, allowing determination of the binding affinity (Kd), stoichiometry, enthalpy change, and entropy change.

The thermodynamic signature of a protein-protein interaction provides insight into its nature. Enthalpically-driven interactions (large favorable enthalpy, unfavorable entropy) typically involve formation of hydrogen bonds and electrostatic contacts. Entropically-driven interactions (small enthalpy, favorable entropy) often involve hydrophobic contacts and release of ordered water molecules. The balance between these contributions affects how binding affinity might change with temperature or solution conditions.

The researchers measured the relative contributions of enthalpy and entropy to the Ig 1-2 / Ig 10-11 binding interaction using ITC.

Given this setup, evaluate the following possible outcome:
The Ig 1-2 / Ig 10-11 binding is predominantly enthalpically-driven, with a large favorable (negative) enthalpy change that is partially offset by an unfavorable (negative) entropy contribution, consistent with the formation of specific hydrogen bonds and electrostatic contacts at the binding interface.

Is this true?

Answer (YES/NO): NO